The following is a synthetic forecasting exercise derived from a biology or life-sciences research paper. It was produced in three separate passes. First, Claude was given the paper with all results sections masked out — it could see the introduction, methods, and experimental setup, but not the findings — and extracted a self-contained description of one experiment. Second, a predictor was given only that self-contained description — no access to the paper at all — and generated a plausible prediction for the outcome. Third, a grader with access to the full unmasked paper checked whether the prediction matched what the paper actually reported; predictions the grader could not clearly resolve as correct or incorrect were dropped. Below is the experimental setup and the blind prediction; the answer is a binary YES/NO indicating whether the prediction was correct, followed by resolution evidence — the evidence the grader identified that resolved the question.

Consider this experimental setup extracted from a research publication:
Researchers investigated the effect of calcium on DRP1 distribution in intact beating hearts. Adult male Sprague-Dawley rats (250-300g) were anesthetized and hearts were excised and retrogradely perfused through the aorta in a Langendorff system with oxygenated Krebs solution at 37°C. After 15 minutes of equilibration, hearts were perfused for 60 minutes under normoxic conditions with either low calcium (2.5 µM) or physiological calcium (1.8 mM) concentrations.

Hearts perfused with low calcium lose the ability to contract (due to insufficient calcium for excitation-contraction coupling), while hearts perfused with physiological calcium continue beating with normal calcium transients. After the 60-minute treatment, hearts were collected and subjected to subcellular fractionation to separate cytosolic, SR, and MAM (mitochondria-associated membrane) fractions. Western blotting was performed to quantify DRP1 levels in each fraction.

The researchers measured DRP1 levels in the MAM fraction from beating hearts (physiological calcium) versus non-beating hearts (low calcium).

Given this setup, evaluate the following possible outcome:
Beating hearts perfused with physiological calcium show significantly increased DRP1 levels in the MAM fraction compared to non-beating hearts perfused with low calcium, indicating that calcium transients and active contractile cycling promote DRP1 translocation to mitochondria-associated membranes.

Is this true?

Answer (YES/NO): YES